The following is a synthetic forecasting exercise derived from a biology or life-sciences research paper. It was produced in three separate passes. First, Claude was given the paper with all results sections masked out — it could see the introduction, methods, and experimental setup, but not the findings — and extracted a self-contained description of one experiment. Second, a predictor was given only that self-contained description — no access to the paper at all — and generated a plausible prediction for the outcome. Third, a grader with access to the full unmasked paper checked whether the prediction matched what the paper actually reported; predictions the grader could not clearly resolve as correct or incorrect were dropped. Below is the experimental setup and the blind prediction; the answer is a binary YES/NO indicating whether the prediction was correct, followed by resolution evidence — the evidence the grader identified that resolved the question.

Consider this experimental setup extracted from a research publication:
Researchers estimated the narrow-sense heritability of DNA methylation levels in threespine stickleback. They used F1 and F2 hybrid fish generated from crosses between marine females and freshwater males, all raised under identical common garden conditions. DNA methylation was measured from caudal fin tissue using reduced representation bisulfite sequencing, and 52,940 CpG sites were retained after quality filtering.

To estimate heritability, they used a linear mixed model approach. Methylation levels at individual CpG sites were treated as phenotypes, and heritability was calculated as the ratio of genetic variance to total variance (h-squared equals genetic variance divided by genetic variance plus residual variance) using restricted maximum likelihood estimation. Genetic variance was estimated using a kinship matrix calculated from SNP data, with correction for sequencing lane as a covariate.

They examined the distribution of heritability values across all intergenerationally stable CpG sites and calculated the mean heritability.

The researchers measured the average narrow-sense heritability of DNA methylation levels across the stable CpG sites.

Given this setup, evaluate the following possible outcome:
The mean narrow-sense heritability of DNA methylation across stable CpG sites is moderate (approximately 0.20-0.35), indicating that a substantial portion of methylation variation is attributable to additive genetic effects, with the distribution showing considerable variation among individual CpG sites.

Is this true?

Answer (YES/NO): YES